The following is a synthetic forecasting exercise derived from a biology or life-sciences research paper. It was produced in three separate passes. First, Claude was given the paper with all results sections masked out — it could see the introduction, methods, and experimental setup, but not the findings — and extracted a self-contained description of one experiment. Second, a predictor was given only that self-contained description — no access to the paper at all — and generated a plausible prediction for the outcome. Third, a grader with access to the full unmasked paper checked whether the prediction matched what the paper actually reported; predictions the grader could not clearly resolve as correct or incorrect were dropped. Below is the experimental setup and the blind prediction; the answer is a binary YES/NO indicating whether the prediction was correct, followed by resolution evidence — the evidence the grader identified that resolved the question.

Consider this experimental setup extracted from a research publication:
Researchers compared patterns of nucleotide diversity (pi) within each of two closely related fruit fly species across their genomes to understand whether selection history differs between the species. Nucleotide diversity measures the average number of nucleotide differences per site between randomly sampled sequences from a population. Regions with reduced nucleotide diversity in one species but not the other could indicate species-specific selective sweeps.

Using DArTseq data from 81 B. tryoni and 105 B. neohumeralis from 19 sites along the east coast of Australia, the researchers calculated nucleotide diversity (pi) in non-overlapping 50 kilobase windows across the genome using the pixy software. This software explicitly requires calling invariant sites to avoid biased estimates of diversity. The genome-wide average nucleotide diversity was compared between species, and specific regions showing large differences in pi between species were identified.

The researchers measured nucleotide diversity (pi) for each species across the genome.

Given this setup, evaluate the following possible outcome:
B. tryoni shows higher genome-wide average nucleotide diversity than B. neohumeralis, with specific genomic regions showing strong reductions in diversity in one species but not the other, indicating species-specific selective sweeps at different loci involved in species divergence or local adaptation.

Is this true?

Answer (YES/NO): NO